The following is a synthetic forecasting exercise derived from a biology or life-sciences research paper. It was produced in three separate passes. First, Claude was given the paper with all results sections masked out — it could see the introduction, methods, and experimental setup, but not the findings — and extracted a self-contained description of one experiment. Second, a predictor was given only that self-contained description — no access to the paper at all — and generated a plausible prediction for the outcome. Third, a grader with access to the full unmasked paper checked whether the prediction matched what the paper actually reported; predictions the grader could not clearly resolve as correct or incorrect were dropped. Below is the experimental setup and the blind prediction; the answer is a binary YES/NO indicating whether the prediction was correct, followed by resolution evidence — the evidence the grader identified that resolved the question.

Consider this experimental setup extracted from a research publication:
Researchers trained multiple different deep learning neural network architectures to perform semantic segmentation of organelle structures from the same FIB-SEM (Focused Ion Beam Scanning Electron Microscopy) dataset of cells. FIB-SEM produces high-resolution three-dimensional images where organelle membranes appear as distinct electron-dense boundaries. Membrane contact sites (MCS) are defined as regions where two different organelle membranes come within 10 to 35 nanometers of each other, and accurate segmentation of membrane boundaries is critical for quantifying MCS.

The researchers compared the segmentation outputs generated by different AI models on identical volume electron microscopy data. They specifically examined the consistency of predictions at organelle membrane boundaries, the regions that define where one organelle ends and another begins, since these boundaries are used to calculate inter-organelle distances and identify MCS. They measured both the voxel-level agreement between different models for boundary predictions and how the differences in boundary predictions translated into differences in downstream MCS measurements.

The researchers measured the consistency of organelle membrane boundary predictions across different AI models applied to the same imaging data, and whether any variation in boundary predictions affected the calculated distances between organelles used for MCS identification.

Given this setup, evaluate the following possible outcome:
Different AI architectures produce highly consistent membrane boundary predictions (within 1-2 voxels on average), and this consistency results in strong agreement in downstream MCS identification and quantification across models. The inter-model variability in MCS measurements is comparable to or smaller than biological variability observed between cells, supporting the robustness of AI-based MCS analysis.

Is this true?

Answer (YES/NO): NO